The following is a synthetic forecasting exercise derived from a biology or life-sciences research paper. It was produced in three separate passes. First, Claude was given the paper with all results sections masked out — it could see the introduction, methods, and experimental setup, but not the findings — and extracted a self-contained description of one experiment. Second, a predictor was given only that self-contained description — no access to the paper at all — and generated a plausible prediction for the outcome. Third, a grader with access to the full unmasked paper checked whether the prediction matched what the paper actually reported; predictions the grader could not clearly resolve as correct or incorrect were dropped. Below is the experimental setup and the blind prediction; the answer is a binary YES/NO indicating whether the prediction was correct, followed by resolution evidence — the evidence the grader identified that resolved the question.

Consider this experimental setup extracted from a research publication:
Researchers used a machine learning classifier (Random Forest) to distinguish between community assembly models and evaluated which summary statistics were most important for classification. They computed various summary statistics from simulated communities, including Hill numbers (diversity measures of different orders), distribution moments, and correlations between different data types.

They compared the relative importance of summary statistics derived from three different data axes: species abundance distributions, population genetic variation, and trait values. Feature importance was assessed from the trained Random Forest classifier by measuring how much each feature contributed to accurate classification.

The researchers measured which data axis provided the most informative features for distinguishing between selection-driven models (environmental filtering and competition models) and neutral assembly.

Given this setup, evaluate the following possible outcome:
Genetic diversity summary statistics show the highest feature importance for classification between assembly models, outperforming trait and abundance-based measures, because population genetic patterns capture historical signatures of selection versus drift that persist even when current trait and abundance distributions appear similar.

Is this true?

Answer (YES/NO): NO